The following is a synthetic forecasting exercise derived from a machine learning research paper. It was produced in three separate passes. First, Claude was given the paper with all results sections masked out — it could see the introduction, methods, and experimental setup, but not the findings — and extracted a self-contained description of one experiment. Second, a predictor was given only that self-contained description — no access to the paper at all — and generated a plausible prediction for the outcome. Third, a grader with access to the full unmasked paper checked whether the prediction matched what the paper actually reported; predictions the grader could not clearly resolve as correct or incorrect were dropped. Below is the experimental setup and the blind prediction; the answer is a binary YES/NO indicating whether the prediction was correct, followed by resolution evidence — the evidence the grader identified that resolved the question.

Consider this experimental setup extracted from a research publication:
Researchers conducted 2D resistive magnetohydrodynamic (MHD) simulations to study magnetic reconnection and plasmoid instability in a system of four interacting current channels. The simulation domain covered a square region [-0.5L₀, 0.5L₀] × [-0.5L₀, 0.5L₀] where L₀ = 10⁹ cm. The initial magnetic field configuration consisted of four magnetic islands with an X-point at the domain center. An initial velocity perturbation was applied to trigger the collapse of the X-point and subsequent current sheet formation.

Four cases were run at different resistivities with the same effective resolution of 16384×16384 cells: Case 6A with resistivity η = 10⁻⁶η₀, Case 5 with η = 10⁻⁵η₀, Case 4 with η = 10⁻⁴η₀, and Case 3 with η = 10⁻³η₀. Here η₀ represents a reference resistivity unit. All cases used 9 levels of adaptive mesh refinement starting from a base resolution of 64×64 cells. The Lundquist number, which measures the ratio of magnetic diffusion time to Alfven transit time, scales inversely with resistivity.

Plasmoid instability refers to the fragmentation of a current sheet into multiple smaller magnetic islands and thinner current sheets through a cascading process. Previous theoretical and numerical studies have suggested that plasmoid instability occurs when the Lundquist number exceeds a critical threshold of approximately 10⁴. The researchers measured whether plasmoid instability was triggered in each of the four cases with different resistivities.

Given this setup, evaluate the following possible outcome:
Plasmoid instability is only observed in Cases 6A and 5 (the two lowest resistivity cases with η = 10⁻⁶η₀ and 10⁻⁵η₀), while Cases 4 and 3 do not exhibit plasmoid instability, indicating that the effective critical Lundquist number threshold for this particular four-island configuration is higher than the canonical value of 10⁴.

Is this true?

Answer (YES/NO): YES